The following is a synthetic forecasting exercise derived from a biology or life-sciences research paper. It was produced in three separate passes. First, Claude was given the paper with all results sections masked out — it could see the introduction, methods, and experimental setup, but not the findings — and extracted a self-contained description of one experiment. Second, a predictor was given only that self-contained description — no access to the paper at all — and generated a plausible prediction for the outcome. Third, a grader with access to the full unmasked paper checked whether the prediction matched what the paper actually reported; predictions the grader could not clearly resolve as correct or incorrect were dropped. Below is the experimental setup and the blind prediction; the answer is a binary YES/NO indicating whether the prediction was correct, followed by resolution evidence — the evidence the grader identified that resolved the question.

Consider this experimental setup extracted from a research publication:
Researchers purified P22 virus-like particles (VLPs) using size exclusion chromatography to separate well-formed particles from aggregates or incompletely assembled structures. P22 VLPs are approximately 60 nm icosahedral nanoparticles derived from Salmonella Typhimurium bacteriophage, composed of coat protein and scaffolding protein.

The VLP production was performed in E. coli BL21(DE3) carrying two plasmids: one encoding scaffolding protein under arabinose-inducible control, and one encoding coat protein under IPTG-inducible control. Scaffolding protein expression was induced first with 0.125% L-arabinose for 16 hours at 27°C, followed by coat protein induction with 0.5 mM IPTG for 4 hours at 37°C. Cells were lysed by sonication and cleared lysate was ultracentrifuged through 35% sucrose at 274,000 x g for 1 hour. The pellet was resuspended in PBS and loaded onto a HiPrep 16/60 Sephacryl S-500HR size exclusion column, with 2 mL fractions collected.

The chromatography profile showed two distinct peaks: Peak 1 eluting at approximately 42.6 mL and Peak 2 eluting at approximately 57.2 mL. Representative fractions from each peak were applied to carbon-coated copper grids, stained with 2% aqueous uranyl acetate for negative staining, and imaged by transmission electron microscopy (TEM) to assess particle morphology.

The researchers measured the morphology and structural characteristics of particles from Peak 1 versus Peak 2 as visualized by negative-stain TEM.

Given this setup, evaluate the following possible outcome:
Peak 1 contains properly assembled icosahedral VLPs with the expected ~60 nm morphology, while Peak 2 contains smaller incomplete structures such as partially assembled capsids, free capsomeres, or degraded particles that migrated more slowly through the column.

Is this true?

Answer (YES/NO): NO